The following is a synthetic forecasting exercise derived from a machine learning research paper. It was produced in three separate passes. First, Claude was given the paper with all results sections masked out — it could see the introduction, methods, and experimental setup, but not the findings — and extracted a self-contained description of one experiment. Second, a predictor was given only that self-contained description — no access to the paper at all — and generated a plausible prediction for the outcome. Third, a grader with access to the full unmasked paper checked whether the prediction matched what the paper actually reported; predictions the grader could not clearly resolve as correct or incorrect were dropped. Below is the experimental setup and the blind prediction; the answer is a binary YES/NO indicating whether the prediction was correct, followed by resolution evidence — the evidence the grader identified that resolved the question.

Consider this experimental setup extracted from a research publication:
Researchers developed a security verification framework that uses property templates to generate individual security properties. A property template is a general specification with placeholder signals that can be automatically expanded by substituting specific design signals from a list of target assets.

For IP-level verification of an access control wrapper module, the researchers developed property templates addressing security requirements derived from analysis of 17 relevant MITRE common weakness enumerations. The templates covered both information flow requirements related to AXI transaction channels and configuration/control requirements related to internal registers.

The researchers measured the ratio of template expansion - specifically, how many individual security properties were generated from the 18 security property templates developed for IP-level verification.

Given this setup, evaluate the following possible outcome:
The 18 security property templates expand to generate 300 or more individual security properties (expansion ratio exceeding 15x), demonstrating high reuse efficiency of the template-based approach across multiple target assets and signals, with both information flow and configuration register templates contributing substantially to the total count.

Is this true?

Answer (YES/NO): YES